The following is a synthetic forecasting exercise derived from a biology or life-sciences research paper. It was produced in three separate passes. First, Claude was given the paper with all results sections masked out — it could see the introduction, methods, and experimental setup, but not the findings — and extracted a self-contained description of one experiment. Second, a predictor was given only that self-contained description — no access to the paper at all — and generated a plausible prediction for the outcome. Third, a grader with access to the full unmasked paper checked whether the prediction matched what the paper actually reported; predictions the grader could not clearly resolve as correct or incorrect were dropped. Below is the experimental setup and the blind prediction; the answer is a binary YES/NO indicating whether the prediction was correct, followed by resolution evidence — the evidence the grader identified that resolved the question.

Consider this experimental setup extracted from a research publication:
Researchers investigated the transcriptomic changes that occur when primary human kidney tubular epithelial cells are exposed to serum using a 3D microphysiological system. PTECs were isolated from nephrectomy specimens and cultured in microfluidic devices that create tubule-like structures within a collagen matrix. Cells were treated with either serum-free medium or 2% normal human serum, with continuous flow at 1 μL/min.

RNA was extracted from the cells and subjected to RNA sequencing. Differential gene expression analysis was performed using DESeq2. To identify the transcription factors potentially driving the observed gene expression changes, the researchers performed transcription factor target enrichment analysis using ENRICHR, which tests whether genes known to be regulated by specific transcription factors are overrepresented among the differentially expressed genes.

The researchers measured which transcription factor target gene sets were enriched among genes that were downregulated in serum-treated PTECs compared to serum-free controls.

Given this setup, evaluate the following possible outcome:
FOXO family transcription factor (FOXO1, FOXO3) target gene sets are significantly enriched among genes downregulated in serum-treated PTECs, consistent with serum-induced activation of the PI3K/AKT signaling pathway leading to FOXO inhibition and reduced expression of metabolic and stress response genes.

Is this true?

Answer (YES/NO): NO